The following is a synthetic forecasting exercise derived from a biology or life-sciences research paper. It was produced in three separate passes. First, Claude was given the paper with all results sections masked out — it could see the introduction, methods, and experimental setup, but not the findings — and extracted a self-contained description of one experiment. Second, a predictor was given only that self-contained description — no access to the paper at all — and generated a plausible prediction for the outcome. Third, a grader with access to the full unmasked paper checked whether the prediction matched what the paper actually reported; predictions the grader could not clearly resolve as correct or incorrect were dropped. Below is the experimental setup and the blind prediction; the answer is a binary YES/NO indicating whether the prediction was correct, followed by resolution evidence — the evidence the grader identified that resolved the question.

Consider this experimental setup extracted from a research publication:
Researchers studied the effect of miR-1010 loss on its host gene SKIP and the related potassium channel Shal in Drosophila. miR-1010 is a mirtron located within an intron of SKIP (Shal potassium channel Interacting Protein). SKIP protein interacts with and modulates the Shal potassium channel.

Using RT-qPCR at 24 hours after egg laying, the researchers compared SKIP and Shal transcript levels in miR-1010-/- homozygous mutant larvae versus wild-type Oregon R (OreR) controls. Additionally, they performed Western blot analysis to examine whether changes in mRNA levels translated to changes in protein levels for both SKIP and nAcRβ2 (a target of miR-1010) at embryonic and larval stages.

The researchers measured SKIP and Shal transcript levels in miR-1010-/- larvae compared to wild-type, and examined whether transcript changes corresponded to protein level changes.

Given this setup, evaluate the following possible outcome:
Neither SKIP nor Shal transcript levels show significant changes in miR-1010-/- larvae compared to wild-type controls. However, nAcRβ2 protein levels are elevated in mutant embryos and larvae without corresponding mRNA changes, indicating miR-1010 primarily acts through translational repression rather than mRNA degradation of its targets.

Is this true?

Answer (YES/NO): NO